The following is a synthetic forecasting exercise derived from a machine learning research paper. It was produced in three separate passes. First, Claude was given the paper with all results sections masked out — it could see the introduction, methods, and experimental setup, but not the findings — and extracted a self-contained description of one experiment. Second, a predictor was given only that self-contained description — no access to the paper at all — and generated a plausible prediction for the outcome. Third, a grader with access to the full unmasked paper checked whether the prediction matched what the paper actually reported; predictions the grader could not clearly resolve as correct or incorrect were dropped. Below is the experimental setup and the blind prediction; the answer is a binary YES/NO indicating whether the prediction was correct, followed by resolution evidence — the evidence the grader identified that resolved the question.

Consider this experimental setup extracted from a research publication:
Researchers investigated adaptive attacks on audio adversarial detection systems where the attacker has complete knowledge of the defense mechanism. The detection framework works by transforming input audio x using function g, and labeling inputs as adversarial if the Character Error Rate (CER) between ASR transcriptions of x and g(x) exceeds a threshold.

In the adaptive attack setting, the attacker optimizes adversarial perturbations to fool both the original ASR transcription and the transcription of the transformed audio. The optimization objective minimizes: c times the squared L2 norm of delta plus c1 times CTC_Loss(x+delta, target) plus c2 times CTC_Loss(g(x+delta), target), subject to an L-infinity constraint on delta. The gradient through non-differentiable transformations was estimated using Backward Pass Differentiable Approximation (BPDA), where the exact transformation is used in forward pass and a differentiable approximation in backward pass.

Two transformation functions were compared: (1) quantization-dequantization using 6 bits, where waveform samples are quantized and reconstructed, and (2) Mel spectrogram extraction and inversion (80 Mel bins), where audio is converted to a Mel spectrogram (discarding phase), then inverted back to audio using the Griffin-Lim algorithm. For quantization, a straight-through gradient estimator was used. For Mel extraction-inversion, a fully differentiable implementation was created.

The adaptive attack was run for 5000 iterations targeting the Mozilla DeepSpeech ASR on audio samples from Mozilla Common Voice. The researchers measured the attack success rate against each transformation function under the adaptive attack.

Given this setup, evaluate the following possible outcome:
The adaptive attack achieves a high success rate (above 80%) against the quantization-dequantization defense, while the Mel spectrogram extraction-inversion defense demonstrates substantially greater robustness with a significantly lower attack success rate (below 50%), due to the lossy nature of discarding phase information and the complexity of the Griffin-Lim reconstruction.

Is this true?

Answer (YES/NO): YES